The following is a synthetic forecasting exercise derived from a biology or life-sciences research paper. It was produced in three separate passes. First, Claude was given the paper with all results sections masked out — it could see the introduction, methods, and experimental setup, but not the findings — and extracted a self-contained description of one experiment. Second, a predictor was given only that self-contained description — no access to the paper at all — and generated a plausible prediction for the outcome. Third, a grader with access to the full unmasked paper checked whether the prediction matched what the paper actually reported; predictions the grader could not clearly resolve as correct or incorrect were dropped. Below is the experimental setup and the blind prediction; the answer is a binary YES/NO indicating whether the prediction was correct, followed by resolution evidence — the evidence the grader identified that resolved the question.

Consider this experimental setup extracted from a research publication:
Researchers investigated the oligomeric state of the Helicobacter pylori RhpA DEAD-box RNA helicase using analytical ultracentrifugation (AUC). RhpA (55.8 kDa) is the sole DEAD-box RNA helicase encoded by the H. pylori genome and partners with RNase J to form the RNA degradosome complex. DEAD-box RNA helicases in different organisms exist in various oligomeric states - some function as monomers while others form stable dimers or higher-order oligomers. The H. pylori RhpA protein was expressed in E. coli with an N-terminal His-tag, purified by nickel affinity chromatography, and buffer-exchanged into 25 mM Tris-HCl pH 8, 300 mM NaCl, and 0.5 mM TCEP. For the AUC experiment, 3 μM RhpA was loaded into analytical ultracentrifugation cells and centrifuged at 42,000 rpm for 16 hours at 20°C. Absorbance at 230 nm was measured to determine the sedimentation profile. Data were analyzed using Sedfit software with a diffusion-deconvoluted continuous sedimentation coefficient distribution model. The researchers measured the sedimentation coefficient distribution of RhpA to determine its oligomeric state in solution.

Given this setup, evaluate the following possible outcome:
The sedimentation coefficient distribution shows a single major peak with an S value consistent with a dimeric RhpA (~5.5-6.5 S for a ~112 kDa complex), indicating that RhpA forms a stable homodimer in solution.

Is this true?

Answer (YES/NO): NO